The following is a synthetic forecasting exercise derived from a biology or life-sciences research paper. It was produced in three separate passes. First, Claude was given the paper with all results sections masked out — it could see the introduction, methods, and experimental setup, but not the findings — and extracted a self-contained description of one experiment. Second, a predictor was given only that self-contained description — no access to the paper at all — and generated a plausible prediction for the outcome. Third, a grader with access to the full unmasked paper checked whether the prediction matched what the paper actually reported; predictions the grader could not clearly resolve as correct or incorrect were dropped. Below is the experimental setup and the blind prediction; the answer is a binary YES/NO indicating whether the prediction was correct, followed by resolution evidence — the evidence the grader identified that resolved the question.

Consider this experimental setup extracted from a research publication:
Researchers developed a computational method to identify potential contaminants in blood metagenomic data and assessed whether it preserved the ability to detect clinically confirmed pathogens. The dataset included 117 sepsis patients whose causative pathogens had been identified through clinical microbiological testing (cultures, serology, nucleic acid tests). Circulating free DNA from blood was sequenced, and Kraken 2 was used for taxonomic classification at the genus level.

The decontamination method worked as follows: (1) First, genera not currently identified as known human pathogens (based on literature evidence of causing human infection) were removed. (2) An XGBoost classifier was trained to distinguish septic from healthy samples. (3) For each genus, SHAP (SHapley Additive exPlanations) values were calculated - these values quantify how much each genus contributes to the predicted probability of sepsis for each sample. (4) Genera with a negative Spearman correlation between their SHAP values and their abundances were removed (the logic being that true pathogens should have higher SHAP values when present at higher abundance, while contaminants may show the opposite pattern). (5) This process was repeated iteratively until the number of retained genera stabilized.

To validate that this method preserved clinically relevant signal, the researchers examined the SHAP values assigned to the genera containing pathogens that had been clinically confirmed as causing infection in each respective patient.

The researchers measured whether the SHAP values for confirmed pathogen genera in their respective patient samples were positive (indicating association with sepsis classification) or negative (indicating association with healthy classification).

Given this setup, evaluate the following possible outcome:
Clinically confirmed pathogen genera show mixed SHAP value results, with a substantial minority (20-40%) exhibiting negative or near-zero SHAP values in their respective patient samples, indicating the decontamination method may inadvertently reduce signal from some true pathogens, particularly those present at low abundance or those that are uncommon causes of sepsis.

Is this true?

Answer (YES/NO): NO